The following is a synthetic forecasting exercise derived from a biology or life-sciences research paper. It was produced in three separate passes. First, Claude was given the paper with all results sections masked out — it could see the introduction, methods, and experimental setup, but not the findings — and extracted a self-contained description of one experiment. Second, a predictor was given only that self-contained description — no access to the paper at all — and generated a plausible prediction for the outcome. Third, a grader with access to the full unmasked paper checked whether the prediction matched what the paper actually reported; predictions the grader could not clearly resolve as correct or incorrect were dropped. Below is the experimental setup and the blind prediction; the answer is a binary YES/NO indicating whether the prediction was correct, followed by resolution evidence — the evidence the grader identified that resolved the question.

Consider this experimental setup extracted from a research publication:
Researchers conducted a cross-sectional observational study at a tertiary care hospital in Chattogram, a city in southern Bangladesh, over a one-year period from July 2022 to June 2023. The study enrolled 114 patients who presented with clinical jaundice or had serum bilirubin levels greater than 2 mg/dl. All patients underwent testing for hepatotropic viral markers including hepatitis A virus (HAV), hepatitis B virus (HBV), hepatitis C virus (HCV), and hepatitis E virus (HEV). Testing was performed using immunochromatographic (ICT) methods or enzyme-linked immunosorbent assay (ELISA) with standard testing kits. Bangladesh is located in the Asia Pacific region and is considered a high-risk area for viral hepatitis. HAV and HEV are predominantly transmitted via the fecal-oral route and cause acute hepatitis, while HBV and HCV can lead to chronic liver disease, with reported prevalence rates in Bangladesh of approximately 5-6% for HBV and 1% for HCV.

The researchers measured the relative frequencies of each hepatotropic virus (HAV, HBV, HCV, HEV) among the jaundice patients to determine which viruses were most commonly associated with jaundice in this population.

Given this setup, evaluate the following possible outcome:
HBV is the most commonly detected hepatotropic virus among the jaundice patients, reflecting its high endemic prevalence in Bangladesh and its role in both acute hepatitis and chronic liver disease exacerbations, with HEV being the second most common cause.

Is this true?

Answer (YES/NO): NO